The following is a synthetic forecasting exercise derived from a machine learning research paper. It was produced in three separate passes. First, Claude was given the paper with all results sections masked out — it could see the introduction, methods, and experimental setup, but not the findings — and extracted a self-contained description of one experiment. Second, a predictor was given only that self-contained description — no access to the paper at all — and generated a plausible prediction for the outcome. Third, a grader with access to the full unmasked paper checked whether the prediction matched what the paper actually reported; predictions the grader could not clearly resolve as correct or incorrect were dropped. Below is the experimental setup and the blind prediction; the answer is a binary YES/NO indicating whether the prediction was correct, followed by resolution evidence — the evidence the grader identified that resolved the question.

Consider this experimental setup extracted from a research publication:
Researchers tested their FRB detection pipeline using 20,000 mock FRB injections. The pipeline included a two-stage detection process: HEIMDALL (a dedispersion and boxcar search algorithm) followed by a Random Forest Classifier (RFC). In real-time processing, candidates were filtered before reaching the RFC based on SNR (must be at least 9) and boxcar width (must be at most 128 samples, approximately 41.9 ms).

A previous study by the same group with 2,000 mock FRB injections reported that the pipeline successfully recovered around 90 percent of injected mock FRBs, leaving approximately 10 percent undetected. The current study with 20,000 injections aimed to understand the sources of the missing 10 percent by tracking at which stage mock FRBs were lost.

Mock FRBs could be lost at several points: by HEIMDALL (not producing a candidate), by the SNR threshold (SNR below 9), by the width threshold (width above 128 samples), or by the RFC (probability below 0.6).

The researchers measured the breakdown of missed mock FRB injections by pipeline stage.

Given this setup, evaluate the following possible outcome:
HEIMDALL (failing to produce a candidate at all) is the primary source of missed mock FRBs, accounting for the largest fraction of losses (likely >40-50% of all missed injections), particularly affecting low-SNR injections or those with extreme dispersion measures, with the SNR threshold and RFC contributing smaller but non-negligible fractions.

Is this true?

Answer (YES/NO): NO